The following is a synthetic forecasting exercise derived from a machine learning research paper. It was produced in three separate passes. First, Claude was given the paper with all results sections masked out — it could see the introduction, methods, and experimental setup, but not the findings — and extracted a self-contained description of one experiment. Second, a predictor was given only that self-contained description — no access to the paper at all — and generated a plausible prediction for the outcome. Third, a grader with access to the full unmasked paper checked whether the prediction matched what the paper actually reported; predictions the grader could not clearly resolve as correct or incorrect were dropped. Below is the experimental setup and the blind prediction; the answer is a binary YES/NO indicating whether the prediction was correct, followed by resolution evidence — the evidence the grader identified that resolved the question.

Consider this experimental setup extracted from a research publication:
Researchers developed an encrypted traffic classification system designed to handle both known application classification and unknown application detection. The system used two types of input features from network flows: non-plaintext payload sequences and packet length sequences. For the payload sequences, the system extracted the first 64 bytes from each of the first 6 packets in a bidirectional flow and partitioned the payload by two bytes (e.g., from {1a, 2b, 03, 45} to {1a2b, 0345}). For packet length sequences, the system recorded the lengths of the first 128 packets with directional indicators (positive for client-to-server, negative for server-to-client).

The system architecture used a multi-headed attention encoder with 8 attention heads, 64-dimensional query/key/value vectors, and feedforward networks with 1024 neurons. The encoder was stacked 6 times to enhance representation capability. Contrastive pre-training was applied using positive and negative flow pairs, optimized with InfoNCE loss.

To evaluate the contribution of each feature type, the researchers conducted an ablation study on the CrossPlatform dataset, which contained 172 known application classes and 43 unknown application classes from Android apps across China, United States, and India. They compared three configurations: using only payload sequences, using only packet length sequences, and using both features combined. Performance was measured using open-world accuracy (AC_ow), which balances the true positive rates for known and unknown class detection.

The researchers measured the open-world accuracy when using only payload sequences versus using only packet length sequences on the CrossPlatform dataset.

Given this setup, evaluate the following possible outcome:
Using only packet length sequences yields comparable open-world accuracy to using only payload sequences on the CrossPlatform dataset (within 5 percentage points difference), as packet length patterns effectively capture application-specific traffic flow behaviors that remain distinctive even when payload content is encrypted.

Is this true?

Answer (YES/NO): YES